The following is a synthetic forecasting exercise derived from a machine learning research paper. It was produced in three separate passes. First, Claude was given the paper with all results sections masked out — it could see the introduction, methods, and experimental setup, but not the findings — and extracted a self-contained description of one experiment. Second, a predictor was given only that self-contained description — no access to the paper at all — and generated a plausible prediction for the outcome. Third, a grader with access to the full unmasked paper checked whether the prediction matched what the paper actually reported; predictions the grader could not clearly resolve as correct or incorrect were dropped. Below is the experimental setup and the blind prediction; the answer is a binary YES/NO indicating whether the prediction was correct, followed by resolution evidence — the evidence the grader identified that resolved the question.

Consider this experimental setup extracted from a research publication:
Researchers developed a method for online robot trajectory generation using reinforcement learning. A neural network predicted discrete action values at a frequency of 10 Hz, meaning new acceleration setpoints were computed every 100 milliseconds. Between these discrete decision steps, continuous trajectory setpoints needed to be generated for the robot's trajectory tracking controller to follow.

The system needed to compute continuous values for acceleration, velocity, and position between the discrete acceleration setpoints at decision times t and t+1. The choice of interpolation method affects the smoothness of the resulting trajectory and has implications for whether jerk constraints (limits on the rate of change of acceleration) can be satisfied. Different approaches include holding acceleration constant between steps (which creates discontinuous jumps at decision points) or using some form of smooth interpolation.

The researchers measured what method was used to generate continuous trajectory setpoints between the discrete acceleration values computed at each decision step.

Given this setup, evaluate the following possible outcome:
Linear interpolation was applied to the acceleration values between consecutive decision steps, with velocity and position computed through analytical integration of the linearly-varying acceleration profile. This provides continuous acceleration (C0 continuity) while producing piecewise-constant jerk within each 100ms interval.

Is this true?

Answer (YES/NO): YES